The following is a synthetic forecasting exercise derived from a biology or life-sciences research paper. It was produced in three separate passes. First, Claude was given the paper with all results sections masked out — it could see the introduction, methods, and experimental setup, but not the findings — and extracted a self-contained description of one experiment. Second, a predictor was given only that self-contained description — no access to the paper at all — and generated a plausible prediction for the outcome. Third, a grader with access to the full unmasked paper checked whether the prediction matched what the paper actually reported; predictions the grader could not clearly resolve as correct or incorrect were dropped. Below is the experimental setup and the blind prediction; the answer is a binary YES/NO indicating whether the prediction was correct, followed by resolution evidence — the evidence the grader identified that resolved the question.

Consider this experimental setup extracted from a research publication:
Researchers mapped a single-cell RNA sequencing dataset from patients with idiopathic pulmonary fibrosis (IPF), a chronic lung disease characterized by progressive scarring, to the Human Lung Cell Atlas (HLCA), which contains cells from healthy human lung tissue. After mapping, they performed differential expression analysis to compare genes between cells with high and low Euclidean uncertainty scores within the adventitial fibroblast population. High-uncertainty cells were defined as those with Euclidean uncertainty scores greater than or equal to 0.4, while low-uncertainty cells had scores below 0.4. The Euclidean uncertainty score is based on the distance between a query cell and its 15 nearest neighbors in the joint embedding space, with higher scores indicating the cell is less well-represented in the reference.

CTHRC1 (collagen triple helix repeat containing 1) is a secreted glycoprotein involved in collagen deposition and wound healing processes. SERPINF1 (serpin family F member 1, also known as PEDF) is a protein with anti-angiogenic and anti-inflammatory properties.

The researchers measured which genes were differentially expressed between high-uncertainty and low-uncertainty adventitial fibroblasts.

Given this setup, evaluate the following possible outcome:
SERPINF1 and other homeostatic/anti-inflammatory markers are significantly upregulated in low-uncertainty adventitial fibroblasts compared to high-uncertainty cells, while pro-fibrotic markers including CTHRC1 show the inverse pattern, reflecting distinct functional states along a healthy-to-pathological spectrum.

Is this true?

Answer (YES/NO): YES